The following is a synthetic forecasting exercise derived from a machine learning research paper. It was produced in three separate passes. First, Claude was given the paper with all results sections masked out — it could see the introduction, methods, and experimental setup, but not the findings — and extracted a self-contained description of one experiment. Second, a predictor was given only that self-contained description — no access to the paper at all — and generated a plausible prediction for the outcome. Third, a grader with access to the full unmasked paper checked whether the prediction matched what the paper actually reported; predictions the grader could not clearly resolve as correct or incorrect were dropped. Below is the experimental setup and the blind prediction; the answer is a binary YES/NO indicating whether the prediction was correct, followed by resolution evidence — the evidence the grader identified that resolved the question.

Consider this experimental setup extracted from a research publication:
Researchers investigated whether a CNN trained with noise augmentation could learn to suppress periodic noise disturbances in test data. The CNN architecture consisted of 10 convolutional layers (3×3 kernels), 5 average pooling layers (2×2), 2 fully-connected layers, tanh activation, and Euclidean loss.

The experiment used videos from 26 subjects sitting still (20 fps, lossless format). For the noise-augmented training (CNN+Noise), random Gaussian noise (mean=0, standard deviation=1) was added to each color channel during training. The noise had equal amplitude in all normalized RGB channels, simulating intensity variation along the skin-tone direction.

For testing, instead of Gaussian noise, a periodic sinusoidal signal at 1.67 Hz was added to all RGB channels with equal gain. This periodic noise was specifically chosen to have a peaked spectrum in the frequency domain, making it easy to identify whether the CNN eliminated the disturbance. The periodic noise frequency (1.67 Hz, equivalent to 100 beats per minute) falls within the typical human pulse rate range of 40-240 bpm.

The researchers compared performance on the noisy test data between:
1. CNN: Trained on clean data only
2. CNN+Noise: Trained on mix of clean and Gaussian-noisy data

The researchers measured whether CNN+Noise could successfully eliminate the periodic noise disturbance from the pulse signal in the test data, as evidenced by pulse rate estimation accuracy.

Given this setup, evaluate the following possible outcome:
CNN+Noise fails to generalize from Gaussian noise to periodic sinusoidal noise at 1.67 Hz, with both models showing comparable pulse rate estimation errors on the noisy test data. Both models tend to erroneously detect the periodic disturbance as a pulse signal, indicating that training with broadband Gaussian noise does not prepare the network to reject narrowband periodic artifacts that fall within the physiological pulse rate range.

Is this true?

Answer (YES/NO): NO